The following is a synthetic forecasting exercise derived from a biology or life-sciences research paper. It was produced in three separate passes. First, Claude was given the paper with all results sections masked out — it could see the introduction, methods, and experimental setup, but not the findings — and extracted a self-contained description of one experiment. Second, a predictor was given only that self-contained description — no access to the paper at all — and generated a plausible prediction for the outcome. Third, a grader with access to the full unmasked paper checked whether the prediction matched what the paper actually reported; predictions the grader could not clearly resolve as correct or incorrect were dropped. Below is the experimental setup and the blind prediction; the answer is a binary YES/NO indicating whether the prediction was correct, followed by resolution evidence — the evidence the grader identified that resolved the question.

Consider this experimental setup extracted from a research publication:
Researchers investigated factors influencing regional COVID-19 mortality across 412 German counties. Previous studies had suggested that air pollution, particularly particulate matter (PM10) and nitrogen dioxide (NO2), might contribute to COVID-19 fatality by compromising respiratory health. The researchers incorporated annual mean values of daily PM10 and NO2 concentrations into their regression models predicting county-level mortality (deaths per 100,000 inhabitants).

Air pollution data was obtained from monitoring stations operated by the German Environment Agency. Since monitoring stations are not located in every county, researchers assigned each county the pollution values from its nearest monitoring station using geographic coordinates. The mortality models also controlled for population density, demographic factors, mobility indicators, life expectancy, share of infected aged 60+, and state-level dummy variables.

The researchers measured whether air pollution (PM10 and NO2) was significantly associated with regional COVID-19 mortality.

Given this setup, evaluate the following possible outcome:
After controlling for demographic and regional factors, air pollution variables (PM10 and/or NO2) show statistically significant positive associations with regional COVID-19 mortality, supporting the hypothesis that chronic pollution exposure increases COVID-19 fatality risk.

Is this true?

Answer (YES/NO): NO